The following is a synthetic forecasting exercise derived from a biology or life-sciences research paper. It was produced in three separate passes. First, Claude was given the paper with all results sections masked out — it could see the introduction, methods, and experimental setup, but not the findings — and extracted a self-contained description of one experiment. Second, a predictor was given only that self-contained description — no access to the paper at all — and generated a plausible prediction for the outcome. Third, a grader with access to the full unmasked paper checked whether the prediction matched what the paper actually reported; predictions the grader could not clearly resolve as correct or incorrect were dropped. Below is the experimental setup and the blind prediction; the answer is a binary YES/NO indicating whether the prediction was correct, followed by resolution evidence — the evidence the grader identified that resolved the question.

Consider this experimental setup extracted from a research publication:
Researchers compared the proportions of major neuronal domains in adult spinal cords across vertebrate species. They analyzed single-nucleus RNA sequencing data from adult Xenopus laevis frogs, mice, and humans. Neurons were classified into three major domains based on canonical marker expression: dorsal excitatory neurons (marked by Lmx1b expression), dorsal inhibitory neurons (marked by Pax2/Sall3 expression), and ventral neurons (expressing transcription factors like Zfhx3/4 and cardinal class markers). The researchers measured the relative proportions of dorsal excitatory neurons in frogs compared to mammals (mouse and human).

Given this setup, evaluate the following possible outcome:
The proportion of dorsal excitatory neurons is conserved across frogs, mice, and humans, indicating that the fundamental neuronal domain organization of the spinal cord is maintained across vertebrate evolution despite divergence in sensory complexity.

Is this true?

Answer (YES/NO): NO